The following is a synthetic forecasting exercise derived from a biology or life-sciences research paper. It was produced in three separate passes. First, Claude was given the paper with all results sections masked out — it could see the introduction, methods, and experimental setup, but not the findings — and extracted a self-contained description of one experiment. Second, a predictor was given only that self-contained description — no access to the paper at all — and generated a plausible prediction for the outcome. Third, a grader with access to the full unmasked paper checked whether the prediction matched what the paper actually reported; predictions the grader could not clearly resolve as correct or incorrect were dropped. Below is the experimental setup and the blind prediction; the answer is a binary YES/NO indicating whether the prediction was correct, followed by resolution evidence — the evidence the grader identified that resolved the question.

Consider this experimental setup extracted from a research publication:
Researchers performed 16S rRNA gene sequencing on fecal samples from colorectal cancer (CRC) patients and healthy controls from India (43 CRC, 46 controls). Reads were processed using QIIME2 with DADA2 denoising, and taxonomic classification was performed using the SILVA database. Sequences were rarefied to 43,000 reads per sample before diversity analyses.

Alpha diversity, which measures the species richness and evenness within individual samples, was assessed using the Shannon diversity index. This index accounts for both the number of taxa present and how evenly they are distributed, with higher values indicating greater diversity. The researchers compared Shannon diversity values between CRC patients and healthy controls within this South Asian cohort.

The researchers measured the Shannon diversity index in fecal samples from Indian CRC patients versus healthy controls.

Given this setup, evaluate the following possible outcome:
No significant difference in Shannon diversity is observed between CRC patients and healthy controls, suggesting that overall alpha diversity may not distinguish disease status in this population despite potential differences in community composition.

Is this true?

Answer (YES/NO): NO